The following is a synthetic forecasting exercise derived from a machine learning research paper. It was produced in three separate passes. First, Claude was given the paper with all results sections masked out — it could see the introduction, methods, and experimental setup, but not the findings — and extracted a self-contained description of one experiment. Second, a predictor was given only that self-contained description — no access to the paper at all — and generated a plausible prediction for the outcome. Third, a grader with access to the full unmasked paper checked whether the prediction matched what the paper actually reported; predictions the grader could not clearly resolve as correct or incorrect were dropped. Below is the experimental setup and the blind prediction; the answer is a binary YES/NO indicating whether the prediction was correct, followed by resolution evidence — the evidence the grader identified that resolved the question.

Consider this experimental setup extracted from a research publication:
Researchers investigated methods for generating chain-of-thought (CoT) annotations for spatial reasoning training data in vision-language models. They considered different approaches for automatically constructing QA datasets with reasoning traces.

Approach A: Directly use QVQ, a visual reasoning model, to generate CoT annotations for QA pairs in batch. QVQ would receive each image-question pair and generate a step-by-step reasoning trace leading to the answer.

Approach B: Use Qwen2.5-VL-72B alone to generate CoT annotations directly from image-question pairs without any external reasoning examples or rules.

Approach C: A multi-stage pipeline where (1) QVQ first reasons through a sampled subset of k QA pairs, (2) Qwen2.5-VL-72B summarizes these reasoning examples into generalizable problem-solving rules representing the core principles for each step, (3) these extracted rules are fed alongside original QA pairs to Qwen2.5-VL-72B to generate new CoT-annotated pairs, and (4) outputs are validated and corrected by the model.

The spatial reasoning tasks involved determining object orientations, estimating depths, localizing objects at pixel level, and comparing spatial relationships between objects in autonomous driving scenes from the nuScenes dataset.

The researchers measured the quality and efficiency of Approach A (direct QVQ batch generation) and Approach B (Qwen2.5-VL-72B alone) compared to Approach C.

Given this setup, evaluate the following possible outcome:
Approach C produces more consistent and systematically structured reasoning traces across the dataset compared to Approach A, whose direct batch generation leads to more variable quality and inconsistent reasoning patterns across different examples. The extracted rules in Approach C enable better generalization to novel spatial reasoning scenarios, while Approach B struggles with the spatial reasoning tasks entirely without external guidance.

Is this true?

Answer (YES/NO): NO